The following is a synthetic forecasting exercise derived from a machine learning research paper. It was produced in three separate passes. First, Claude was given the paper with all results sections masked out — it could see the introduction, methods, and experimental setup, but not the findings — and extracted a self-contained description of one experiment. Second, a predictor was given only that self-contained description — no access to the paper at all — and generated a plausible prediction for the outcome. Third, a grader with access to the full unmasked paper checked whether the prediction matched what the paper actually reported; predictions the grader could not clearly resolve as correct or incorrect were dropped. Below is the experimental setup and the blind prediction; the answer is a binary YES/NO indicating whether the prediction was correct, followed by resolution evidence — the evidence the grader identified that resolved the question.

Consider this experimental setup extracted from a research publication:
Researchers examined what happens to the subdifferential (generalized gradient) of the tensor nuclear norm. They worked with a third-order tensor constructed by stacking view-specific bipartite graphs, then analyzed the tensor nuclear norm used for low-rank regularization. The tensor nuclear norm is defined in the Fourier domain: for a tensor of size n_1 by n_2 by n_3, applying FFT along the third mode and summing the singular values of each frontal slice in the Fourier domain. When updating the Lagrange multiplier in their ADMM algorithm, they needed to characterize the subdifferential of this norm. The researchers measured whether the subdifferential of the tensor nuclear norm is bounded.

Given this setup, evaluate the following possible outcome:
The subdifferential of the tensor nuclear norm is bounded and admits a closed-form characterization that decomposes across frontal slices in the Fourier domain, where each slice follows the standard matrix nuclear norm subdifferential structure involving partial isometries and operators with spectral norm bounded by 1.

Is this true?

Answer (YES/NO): NO